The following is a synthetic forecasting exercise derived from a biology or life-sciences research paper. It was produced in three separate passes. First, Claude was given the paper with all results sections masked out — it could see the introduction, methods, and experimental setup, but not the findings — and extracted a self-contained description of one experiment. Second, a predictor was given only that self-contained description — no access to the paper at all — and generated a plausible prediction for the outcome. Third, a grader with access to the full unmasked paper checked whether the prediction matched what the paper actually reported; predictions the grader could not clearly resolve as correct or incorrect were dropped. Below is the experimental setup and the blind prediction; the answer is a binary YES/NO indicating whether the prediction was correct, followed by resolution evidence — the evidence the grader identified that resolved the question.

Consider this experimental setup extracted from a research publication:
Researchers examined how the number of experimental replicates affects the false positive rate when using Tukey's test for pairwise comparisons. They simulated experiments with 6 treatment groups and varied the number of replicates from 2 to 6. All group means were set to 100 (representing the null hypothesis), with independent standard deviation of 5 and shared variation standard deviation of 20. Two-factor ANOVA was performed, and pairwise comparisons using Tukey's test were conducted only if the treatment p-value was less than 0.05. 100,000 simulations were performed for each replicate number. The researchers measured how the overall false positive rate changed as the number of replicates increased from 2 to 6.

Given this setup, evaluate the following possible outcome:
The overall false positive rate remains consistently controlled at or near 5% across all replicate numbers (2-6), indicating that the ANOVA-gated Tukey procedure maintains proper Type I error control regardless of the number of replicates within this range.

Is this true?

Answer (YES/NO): NO